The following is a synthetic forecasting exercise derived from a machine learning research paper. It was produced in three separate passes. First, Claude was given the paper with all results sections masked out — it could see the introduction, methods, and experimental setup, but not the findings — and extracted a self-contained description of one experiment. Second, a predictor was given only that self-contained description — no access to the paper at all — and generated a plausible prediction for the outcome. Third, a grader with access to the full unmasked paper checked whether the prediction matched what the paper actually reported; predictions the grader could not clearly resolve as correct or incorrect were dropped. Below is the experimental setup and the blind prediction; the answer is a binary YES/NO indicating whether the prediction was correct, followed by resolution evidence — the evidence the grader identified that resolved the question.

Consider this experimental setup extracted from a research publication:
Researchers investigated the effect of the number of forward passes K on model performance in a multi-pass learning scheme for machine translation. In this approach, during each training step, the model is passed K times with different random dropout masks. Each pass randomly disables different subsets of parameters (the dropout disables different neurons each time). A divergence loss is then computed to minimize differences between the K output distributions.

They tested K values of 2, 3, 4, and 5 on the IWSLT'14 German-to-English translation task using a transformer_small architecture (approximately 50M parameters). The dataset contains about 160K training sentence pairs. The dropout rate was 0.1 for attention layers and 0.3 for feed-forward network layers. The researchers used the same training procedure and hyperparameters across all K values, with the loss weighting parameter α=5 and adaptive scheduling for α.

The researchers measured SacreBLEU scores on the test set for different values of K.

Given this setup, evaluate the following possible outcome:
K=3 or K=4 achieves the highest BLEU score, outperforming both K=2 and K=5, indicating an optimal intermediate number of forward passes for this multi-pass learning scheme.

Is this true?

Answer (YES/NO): NO